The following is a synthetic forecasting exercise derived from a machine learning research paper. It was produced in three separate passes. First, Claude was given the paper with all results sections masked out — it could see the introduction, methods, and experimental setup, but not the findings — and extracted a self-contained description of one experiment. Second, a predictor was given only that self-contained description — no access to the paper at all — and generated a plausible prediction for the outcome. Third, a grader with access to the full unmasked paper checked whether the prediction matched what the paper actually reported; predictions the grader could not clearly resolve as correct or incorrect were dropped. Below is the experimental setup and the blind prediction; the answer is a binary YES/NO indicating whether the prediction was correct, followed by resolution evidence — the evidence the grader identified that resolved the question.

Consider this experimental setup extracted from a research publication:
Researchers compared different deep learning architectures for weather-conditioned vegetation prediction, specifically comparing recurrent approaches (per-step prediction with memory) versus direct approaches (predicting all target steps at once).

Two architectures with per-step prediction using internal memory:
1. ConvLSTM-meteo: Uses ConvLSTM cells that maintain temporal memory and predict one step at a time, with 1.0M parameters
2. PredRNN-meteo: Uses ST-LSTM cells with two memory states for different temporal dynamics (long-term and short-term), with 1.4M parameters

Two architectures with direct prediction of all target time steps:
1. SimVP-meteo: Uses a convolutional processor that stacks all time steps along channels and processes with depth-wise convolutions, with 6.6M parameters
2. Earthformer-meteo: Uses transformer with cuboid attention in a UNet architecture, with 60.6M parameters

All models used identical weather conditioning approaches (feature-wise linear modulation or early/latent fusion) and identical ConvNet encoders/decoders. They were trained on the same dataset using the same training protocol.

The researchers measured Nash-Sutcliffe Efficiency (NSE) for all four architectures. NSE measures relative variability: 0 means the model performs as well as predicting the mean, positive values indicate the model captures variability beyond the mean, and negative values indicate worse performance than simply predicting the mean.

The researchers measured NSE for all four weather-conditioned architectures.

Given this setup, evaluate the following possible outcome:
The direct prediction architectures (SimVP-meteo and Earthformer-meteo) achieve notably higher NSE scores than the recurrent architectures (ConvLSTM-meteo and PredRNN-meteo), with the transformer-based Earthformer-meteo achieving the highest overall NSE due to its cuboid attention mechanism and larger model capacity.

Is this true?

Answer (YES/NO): NO